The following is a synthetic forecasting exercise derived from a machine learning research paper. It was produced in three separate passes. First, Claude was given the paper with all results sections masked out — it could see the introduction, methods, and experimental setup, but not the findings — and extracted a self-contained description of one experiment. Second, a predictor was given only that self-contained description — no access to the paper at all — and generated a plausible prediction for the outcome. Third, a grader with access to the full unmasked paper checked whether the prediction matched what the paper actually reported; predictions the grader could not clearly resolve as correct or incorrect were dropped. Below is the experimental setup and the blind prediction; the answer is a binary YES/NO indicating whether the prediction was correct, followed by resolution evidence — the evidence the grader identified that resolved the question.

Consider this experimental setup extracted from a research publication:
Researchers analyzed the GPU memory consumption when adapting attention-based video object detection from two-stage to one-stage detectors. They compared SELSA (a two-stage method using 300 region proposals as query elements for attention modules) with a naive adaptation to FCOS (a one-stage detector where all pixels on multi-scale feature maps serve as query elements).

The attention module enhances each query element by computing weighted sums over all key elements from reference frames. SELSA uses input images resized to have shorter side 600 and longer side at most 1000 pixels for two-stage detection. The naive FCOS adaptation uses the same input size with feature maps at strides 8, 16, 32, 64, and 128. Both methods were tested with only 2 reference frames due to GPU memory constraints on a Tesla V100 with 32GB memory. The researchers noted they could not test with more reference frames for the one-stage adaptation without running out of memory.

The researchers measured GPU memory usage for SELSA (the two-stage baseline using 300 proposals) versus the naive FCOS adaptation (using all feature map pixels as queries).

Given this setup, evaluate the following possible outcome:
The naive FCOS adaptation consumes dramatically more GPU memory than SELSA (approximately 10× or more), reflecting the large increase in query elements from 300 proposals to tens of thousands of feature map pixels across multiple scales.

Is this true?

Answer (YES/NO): YES